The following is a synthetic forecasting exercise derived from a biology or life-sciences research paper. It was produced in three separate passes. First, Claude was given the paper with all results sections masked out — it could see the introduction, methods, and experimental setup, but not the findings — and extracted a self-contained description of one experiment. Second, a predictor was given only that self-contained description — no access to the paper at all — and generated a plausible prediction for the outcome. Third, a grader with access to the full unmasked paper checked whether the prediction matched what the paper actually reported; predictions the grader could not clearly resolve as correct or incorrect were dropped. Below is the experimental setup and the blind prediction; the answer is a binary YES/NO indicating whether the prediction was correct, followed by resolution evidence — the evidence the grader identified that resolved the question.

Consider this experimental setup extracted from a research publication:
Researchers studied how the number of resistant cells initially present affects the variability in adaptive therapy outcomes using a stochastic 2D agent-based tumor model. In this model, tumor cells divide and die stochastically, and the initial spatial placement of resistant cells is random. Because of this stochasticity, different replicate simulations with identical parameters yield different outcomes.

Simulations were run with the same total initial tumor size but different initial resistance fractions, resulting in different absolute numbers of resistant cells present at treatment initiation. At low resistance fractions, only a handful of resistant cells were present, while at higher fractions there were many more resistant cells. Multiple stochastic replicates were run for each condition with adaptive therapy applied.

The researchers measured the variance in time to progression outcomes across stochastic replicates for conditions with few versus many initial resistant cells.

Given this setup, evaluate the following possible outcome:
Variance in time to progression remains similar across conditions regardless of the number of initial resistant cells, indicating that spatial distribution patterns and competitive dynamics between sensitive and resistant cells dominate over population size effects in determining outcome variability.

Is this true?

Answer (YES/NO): NO